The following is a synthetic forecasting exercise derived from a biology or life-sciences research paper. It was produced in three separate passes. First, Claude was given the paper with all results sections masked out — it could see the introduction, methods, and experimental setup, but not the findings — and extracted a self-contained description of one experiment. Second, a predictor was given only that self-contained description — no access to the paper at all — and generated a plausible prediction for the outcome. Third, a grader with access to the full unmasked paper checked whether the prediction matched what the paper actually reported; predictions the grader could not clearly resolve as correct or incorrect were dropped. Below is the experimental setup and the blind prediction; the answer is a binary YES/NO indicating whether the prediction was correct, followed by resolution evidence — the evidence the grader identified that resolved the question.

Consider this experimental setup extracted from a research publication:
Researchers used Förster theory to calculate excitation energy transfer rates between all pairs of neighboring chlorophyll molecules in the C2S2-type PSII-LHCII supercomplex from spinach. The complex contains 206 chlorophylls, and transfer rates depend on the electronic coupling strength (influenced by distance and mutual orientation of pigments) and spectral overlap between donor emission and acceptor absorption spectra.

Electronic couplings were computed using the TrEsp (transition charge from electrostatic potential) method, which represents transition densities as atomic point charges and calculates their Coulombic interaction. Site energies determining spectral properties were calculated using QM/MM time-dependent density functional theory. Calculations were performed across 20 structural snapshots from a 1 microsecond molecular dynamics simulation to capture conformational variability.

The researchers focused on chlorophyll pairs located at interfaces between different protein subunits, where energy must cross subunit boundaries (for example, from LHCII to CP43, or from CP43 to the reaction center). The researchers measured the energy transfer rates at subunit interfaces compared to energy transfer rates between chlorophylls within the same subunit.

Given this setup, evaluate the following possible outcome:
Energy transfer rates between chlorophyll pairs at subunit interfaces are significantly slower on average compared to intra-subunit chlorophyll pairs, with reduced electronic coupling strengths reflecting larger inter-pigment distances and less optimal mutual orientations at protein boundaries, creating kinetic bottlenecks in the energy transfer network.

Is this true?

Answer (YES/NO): NO